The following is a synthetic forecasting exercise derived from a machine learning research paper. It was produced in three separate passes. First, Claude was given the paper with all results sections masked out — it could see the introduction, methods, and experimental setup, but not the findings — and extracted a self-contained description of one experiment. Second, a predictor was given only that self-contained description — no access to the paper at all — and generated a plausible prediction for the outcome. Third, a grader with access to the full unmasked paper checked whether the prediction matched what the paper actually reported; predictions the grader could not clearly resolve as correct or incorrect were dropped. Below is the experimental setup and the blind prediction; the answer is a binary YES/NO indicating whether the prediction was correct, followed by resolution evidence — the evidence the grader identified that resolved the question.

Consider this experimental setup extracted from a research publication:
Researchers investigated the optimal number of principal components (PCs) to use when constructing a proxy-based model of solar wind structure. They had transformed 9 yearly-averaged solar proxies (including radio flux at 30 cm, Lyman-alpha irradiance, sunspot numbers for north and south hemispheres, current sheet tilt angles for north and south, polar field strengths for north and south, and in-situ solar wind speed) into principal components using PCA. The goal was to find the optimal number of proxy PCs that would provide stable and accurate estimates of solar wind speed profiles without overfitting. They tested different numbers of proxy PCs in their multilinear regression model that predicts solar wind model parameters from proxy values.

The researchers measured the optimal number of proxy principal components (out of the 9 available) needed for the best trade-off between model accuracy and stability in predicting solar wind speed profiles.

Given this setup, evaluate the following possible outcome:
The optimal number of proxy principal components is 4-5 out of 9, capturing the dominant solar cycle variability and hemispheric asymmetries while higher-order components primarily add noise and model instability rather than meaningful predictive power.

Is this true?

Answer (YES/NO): NO